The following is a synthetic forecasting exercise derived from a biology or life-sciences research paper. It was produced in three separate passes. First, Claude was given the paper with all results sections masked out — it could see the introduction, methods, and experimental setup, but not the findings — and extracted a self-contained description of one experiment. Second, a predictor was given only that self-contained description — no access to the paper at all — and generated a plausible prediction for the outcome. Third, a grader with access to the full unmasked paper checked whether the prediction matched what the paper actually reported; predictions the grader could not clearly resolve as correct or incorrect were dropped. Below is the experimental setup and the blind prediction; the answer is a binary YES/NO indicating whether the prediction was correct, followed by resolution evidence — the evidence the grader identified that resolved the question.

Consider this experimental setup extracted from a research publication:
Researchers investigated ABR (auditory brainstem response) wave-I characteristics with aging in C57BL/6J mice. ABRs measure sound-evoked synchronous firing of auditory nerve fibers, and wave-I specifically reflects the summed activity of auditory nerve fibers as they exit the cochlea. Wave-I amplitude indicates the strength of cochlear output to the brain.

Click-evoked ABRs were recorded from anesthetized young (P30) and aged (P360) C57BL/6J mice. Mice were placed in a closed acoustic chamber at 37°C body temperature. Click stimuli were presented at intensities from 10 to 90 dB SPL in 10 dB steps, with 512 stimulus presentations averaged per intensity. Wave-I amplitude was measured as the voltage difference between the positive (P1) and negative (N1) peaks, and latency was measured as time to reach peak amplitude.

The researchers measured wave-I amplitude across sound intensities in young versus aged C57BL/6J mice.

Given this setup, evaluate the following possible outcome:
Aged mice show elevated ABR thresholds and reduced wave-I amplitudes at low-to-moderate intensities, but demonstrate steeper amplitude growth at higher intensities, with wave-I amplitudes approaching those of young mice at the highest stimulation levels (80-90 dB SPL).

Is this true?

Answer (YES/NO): NO